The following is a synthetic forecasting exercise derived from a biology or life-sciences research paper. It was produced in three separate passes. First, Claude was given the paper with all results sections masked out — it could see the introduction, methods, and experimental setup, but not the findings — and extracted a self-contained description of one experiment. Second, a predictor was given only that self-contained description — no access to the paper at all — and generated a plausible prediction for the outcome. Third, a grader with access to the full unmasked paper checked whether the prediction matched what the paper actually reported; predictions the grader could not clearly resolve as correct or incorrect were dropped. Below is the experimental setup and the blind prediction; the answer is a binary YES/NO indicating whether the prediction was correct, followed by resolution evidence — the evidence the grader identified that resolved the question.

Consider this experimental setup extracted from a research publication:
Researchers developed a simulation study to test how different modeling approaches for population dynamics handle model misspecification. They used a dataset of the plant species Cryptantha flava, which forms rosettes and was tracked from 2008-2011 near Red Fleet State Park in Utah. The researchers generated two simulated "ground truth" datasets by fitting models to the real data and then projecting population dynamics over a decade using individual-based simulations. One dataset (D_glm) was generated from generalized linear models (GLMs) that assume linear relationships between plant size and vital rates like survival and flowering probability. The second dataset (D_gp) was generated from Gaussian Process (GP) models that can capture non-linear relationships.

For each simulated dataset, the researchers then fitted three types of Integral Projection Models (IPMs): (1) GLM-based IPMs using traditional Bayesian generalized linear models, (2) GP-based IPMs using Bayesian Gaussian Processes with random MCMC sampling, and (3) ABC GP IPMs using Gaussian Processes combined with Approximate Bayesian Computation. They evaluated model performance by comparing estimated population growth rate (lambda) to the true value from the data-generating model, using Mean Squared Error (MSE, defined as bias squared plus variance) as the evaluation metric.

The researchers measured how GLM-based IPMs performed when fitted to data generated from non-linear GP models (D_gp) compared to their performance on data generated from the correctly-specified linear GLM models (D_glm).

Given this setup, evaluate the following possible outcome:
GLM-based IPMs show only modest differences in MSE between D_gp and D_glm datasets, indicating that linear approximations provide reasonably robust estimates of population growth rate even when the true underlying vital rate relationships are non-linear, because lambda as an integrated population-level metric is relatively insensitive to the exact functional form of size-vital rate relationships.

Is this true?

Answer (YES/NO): NO